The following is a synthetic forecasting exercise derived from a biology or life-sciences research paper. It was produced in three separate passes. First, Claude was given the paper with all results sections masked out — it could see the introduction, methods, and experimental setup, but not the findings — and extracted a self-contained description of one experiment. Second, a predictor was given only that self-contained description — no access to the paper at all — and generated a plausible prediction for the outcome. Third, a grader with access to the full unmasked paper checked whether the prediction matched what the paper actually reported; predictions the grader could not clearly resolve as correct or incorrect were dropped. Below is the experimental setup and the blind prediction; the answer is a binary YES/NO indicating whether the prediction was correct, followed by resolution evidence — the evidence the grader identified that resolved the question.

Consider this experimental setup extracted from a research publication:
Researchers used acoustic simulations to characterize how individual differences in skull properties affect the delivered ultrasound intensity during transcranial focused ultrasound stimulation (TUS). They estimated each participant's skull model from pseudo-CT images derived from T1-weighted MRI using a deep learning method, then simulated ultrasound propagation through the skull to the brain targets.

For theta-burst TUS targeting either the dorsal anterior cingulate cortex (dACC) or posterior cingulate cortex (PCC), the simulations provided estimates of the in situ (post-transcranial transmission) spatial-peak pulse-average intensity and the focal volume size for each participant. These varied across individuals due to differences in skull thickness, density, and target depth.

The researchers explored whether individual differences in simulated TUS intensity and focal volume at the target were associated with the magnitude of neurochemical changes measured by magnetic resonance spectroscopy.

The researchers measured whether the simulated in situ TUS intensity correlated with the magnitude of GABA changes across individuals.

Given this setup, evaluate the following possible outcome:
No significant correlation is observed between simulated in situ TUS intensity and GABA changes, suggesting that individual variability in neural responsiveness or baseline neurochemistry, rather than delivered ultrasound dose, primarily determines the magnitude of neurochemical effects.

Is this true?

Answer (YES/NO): NO